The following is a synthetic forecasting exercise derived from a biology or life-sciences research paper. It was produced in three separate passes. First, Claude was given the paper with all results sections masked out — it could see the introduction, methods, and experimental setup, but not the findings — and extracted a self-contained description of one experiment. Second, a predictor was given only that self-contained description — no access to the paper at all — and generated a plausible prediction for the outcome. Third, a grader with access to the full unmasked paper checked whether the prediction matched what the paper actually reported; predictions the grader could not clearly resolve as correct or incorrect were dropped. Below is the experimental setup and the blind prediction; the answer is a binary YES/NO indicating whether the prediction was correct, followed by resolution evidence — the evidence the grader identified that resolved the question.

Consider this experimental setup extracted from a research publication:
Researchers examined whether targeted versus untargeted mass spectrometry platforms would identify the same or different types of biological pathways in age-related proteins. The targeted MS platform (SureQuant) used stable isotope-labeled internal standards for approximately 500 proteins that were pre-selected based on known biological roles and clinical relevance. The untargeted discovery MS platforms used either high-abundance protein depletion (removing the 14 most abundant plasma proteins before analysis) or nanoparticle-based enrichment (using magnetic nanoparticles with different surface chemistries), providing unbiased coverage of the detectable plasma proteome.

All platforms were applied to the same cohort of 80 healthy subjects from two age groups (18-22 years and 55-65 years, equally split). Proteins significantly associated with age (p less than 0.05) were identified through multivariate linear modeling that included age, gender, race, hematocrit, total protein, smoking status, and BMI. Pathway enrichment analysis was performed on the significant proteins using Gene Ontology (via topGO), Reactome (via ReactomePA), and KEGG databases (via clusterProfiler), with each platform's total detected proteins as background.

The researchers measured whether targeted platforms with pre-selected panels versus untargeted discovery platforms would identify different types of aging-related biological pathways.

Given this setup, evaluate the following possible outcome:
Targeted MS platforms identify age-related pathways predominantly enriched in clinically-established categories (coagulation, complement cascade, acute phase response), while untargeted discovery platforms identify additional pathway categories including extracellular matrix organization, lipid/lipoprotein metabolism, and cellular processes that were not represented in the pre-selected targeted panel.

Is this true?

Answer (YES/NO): NO